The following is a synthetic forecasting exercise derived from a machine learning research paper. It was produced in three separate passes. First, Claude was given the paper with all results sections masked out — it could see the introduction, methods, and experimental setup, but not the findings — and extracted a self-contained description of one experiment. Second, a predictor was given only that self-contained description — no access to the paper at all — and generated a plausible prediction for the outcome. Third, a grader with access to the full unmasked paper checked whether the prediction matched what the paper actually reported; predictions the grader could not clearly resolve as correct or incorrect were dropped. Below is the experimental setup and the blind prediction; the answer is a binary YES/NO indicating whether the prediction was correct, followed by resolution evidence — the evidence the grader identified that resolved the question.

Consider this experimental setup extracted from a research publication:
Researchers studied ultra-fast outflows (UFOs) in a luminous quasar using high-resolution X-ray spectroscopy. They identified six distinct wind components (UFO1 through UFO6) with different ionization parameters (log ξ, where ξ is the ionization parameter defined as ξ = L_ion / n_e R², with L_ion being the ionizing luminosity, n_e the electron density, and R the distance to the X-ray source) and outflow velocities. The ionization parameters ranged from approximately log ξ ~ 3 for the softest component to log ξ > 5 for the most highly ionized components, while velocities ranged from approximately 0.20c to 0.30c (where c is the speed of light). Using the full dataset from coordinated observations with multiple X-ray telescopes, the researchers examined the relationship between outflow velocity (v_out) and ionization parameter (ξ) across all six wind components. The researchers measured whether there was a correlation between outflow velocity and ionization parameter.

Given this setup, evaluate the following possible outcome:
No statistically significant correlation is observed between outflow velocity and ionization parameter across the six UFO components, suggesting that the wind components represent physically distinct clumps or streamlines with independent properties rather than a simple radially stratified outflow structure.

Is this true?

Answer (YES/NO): NO